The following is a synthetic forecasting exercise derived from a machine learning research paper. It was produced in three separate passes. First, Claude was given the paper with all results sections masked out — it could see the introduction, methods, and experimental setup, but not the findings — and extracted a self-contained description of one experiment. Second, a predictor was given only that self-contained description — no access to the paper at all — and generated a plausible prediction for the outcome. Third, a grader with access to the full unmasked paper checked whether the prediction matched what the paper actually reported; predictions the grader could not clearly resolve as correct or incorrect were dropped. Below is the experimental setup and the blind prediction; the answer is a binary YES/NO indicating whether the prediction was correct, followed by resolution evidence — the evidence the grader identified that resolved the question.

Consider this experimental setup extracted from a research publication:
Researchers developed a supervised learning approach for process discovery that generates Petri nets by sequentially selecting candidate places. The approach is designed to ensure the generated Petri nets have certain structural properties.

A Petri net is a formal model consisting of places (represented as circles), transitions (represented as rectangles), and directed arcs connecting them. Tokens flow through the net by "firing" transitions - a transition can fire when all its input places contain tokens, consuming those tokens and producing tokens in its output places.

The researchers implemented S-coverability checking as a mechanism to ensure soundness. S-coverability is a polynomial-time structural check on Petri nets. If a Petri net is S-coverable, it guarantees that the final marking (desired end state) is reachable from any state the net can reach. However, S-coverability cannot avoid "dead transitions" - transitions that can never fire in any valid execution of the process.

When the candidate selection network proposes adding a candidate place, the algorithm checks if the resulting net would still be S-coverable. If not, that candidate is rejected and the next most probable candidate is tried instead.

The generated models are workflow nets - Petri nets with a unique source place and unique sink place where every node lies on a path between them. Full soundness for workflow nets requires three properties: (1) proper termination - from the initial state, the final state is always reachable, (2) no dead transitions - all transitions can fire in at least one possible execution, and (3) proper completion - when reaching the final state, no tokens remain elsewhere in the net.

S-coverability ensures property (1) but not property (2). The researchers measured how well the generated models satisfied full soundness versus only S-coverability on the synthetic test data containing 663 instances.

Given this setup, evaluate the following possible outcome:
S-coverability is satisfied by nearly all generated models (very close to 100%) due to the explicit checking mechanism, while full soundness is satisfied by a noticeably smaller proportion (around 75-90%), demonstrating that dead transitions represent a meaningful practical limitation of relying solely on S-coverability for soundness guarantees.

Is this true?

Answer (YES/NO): NO